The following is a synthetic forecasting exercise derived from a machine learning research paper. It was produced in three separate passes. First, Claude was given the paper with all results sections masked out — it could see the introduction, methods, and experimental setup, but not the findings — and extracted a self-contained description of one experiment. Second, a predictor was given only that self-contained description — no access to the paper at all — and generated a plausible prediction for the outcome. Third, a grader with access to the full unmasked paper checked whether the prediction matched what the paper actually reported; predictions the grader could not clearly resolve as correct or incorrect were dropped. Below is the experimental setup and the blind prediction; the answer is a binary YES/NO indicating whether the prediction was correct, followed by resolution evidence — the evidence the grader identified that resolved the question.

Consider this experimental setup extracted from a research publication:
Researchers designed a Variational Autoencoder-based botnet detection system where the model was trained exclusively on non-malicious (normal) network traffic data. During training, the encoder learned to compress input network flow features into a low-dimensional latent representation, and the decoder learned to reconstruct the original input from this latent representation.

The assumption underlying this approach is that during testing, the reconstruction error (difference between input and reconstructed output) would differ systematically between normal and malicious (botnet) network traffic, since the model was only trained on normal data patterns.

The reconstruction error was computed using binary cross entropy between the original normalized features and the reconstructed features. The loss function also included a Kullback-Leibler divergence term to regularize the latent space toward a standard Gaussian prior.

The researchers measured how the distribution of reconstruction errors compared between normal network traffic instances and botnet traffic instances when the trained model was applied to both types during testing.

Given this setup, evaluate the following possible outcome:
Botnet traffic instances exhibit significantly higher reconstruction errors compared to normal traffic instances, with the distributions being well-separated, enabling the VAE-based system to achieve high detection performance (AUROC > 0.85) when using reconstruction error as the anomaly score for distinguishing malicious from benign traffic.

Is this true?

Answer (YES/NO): YES